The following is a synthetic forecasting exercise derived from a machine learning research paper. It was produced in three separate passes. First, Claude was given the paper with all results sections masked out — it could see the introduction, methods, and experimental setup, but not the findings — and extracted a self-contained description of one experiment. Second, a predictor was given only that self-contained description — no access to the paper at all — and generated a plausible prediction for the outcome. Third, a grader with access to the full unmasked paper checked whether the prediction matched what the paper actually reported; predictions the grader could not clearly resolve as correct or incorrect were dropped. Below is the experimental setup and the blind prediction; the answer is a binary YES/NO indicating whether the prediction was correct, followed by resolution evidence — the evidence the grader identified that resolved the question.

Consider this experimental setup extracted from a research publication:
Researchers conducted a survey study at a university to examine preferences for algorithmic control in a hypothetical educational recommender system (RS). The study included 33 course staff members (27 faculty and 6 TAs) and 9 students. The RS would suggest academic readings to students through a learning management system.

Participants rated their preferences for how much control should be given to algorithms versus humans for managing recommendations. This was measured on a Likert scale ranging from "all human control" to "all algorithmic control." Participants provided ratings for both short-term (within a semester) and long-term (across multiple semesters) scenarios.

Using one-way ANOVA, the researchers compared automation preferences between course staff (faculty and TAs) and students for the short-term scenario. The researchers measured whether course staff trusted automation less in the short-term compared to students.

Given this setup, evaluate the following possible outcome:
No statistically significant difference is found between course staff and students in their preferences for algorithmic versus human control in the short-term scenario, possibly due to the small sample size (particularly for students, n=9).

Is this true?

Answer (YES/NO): NO